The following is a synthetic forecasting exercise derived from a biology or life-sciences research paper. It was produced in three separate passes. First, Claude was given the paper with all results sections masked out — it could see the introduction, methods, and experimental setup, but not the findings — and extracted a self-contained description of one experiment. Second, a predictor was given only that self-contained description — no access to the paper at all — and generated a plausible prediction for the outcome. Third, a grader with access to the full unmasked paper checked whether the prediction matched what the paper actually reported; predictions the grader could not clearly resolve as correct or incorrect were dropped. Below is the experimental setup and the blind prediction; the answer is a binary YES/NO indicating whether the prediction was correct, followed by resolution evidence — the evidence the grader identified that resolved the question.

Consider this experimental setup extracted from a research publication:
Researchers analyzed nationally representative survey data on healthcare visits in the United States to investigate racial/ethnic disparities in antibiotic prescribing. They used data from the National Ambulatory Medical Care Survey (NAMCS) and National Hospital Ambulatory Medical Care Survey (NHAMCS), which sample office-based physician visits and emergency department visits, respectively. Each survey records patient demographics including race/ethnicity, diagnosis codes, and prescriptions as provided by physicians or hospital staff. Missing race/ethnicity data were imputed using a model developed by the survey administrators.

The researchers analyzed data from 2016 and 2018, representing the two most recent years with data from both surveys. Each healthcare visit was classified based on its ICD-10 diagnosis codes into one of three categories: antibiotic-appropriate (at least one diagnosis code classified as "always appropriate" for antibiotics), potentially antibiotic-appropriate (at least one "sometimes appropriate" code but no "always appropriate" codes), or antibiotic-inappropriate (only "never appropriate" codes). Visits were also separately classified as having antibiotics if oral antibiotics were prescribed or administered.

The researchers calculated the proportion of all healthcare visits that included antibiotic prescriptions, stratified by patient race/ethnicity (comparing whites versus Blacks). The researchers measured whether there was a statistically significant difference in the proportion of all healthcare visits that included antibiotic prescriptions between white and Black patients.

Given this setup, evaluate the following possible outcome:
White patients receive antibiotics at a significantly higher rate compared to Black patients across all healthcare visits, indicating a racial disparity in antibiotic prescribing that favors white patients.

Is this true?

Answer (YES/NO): NO